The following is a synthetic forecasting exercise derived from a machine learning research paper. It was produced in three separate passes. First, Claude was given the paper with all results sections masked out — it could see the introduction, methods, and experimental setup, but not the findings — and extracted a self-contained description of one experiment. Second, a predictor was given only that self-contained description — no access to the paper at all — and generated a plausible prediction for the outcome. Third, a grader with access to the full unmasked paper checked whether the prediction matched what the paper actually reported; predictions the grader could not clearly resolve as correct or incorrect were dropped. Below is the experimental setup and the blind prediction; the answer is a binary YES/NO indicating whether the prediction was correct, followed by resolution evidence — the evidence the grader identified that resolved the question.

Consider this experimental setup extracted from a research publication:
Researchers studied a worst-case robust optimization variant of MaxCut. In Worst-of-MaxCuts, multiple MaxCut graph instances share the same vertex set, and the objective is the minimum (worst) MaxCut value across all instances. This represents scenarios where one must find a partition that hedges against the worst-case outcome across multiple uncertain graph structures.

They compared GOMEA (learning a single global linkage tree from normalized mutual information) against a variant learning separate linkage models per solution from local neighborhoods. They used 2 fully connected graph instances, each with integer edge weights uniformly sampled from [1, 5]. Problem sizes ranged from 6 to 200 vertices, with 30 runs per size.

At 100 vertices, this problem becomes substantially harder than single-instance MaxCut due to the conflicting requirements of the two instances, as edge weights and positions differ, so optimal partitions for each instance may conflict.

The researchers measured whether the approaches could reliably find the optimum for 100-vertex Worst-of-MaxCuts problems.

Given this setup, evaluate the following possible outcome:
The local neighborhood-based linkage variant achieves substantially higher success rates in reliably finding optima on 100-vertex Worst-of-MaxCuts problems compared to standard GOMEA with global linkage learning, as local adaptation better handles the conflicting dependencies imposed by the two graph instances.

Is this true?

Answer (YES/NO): YES